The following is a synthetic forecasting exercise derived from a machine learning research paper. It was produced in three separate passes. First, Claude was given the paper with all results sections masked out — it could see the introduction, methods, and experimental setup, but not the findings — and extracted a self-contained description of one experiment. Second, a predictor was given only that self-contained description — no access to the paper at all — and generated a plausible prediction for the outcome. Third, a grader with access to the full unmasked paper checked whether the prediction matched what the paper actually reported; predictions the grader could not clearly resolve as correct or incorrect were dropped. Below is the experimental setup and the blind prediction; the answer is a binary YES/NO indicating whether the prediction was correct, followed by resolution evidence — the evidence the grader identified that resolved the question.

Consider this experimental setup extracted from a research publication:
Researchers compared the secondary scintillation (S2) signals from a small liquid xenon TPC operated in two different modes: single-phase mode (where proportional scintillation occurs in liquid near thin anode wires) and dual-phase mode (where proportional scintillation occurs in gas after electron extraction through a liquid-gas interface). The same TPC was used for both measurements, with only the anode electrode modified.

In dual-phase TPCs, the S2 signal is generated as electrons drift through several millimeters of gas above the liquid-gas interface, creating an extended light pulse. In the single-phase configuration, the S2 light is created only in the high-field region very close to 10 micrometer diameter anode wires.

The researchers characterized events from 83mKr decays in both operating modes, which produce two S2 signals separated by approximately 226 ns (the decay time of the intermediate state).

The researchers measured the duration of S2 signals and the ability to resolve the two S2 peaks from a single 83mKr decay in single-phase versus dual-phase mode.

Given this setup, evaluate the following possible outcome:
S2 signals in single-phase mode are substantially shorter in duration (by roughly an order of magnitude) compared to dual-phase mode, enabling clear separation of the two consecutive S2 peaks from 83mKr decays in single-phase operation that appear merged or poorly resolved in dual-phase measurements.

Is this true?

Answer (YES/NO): YES